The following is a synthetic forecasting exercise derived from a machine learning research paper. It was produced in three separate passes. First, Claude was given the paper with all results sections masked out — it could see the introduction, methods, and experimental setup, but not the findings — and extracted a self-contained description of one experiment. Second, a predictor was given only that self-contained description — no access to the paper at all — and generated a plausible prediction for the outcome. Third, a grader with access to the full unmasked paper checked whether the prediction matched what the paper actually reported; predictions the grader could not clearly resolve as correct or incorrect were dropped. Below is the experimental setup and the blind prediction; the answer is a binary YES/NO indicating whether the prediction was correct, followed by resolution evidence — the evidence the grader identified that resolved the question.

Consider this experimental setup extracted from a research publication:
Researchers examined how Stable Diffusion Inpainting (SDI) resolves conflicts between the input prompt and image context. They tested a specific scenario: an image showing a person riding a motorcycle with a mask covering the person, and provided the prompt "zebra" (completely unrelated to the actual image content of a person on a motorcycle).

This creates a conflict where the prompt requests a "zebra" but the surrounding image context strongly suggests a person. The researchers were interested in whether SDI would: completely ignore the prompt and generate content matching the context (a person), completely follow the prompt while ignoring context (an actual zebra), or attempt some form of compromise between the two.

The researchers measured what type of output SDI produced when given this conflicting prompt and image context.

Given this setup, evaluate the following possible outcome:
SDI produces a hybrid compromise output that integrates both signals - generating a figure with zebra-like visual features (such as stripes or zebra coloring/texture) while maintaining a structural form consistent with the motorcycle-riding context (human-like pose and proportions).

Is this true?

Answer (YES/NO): YES